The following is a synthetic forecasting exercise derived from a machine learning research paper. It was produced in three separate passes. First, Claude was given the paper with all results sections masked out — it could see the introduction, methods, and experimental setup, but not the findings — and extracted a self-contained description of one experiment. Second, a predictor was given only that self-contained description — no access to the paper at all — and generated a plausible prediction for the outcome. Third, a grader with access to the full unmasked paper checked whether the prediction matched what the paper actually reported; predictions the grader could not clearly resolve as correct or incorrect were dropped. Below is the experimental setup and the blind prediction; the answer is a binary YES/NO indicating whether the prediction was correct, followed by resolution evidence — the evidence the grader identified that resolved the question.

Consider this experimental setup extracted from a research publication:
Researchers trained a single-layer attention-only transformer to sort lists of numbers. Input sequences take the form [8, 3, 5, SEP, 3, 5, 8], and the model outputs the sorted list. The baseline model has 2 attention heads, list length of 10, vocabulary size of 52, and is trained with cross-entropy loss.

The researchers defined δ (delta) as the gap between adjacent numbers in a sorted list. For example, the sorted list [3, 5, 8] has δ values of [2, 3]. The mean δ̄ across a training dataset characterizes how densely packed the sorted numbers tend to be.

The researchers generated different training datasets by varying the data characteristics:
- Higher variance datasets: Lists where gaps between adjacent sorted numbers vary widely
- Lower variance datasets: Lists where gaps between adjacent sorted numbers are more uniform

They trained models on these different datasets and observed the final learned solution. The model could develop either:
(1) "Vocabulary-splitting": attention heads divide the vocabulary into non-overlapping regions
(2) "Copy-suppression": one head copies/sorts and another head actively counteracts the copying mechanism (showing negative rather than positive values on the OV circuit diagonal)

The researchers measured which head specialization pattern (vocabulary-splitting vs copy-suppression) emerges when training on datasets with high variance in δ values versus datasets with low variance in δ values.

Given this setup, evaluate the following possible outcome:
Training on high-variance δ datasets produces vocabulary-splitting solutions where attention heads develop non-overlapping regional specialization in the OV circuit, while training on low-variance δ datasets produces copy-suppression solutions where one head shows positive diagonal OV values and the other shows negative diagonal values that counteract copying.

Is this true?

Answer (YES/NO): YES